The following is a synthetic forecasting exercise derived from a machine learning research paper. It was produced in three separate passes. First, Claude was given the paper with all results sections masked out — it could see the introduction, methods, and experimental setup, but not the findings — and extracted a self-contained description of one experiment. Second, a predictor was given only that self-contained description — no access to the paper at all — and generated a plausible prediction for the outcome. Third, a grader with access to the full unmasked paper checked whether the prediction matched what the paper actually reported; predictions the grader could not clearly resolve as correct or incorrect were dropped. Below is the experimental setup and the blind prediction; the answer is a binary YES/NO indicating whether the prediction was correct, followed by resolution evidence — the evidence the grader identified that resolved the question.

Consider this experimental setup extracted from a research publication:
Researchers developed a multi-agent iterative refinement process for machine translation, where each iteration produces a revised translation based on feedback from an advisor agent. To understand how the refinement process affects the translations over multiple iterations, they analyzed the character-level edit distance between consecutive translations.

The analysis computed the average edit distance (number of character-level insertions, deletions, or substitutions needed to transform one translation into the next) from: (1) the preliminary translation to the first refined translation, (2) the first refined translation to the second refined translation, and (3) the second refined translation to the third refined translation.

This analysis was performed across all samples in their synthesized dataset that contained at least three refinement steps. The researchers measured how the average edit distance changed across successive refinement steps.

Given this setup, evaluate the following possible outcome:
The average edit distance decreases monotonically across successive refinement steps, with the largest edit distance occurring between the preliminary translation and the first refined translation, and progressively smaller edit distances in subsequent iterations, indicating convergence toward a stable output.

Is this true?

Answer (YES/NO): YES